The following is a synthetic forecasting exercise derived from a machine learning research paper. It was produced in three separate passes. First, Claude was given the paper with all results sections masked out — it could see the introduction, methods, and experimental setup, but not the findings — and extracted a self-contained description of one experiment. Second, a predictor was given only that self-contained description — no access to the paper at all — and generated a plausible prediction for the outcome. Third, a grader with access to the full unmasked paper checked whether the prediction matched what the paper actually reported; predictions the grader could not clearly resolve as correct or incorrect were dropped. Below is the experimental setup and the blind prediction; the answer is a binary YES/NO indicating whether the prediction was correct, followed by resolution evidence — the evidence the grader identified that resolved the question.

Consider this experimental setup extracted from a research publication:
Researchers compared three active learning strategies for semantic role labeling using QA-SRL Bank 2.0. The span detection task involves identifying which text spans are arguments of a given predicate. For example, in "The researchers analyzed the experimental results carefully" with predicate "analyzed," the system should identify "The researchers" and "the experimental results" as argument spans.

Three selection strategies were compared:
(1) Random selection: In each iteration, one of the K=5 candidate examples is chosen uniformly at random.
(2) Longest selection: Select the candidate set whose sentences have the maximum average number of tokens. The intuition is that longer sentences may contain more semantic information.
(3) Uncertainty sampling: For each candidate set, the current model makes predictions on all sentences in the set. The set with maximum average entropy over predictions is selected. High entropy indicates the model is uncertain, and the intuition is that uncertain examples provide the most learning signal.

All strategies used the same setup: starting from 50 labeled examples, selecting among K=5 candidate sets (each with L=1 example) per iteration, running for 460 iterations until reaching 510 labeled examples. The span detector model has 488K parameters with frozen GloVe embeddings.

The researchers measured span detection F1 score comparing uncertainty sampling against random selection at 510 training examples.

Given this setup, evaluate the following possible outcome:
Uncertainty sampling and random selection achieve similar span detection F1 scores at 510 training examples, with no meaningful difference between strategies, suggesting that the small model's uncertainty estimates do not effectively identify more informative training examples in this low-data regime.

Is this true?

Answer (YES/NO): NO